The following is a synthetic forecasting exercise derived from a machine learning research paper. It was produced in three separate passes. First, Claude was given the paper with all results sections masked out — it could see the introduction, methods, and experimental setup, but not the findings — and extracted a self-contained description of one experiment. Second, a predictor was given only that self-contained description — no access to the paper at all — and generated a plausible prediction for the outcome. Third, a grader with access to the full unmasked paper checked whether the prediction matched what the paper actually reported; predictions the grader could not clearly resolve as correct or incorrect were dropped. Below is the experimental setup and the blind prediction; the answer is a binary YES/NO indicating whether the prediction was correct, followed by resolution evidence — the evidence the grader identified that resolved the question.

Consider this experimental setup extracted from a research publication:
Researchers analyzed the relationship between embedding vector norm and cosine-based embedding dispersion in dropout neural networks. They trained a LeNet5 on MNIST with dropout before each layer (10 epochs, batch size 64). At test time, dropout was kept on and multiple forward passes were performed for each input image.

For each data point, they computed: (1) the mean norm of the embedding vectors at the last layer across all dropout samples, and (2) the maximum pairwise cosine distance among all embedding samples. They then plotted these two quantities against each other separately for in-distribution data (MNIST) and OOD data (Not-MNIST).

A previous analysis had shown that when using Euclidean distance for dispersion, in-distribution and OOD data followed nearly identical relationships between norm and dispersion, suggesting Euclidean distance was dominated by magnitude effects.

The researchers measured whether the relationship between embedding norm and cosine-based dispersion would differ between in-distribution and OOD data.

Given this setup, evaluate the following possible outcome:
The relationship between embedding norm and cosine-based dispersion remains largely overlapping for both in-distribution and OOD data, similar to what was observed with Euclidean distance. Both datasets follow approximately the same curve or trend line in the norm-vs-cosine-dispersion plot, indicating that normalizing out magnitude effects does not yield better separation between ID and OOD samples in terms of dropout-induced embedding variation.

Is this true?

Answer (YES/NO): NO